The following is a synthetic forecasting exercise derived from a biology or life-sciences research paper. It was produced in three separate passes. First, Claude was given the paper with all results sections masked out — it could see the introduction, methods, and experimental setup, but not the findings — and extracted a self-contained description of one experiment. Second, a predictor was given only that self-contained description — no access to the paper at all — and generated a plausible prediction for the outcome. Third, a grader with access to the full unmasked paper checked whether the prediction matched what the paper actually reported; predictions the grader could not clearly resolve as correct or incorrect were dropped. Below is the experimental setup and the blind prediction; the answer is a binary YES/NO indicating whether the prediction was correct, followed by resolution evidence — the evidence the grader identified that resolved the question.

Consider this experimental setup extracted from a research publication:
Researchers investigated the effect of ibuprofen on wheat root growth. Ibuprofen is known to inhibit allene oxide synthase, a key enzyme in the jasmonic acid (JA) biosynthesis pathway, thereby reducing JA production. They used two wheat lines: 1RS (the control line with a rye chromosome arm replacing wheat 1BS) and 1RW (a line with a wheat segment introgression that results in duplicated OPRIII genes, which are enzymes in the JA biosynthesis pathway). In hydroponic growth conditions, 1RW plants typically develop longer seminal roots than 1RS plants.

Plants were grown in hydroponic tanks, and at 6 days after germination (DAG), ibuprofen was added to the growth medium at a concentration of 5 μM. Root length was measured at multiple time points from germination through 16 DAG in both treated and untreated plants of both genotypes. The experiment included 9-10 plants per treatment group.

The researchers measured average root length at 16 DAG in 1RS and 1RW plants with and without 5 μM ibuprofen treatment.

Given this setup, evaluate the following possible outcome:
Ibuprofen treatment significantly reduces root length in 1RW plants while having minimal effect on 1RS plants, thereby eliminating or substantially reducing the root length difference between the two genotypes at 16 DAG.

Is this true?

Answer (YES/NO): NO